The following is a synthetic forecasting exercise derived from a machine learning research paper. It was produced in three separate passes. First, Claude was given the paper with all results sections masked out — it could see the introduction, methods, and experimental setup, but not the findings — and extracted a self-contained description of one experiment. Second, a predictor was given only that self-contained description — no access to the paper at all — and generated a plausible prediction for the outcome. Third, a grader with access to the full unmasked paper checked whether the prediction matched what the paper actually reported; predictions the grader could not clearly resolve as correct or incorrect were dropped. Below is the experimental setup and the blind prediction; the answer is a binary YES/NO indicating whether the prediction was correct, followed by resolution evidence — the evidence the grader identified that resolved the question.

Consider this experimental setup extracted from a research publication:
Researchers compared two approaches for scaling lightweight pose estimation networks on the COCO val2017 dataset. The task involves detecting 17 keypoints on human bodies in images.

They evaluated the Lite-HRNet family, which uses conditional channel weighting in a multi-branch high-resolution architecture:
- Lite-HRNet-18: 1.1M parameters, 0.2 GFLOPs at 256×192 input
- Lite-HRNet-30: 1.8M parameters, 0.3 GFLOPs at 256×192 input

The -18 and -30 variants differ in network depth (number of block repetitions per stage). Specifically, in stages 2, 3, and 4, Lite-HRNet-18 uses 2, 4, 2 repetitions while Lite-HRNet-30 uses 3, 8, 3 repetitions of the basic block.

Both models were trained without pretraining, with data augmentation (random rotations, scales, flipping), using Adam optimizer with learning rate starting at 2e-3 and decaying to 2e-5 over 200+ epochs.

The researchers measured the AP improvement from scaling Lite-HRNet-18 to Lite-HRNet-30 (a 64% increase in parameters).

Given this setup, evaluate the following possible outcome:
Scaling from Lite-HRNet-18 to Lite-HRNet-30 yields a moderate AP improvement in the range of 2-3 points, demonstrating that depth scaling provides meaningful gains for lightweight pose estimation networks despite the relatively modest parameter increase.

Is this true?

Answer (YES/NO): YES